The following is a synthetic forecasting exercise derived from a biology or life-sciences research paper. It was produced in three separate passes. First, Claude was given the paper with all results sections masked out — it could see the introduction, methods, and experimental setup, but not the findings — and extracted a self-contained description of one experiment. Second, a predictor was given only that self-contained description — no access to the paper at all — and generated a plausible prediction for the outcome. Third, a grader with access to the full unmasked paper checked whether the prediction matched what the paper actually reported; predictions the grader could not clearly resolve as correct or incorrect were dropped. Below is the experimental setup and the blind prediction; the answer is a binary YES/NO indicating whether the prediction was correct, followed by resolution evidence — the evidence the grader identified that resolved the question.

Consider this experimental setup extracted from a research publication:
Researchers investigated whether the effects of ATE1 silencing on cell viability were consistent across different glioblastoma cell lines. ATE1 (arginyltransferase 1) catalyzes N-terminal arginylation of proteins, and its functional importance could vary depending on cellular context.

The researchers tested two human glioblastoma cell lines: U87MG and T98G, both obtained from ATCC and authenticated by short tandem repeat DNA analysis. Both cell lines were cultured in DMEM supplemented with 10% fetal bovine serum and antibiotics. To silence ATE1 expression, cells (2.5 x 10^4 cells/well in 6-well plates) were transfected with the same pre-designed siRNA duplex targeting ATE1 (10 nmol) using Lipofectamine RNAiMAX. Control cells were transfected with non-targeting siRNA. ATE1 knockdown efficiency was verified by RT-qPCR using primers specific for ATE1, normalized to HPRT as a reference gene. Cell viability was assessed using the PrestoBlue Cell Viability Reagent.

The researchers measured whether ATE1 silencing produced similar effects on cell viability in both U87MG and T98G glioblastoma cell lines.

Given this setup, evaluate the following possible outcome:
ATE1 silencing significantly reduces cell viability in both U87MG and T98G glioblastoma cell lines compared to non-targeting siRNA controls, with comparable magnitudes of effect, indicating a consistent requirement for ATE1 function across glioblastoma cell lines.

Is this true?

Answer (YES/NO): NO